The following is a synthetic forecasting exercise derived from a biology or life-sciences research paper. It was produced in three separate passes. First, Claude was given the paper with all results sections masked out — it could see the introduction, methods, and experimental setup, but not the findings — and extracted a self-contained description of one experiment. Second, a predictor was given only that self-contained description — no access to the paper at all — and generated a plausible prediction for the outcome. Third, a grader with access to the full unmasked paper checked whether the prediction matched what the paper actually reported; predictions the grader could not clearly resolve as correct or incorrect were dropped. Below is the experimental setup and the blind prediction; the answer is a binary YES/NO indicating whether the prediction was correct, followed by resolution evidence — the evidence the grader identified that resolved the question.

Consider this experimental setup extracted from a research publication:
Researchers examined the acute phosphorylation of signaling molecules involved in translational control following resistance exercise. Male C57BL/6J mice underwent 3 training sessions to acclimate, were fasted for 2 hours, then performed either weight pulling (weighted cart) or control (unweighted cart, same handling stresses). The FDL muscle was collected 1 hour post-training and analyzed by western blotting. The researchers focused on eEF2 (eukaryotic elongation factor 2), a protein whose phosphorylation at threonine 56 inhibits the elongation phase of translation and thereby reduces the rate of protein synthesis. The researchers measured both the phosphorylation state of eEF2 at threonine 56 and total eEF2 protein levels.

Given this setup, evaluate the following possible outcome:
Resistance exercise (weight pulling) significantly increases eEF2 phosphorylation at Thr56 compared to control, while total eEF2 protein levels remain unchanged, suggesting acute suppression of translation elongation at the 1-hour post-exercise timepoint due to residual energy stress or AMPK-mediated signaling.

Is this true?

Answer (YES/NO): NO